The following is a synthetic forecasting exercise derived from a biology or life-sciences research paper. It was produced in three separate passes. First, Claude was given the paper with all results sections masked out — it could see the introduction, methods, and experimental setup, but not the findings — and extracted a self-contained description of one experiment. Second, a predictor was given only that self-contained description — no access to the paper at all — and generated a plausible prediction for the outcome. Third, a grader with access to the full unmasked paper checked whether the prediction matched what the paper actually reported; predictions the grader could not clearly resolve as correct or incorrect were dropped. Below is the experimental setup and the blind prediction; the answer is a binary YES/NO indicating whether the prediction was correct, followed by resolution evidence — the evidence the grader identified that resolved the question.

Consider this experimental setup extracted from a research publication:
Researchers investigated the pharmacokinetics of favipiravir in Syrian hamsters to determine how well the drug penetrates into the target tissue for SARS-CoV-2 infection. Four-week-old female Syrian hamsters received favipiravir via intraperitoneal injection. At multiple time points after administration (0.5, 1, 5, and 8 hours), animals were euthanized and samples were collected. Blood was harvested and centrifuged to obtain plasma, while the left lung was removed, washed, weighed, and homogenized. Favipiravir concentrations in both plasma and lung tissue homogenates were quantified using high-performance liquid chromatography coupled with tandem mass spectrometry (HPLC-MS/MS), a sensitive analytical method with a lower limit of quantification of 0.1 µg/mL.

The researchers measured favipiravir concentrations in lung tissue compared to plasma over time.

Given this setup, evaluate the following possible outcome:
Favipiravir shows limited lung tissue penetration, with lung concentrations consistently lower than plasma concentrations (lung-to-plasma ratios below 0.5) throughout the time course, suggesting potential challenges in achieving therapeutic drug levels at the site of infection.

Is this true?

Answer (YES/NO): NO